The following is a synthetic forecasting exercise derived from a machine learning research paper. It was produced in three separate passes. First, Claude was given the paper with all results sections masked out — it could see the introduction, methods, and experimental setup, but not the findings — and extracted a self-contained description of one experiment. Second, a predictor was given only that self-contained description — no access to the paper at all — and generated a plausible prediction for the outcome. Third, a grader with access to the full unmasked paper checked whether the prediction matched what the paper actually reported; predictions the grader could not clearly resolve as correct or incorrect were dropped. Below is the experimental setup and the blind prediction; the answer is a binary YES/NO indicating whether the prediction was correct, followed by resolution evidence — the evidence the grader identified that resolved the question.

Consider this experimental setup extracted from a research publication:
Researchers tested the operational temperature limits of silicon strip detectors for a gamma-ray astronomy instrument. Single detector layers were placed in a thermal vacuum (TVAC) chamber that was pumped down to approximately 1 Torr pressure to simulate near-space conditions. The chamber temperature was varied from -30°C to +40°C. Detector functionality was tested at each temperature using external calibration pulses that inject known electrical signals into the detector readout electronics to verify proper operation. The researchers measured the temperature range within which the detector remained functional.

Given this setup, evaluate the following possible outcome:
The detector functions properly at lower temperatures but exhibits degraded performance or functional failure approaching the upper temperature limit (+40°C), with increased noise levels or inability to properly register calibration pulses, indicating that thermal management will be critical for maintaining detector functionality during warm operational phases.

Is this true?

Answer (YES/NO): NO